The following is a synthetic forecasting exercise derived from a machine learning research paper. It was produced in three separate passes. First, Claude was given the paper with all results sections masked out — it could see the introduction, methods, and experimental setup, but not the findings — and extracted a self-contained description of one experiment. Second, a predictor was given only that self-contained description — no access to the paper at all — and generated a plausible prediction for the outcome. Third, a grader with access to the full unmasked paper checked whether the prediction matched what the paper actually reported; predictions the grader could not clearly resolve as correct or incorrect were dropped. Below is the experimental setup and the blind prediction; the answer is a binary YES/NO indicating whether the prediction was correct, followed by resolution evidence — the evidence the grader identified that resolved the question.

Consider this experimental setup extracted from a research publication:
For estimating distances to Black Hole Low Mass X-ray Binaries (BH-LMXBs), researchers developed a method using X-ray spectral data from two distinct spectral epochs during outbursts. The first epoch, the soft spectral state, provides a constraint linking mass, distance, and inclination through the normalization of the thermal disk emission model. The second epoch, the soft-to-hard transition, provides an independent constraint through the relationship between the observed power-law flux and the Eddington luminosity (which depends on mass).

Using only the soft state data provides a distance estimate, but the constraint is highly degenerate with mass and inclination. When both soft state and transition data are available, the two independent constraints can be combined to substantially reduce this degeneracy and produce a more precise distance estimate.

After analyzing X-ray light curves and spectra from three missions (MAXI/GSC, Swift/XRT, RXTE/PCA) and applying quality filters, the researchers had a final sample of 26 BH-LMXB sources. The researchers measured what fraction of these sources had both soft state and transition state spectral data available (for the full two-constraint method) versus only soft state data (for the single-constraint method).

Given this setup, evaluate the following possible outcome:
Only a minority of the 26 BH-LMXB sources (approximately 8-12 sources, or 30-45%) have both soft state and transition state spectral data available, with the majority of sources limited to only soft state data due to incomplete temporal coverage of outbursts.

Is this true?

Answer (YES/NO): NO